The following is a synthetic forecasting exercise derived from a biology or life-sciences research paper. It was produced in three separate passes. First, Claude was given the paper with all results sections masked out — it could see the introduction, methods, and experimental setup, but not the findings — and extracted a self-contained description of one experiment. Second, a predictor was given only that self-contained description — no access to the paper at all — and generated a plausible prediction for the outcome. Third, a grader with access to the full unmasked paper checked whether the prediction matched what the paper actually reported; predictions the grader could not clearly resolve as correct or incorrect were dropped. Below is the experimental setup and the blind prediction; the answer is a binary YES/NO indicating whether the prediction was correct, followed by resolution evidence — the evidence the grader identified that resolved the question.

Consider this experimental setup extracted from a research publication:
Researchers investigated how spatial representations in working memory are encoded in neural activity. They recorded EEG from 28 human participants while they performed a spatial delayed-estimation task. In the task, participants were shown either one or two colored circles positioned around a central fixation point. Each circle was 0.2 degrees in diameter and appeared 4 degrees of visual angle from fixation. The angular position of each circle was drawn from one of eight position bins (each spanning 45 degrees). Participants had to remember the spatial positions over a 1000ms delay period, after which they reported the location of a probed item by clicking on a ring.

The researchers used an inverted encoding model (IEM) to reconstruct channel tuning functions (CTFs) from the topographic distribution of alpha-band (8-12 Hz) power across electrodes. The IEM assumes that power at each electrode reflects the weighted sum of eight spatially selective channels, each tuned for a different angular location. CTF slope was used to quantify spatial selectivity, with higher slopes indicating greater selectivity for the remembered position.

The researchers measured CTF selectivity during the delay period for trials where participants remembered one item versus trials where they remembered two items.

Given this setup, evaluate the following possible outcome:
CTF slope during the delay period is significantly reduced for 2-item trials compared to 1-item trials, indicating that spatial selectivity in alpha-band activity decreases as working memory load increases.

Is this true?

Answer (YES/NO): YES